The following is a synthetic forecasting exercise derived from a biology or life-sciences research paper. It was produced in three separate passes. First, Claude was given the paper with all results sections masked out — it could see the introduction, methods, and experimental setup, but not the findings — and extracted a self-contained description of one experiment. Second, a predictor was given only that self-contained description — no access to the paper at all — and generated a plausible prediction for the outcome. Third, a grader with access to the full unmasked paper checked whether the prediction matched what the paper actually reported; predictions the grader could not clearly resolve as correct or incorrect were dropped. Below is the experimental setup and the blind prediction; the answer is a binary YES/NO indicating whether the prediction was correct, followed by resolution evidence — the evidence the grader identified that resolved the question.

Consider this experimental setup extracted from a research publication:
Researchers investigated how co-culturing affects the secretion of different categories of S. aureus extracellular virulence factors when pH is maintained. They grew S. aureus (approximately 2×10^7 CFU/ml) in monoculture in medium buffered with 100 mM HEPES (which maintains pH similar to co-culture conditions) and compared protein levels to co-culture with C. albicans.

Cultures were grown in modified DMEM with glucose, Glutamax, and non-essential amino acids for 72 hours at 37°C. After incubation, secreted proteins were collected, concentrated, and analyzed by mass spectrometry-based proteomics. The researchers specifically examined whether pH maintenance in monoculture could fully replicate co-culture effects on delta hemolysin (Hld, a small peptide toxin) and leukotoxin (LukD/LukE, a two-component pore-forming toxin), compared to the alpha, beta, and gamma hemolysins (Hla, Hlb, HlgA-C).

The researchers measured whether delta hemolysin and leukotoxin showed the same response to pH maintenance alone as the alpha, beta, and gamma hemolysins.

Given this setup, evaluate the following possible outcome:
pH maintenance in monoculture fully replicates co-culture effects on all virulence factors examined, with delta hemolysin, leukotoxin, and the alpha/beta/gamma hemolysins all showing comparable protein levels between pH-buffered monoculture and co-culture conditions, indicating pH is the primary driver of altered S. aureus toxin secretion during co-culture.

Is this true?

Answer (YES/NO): NO